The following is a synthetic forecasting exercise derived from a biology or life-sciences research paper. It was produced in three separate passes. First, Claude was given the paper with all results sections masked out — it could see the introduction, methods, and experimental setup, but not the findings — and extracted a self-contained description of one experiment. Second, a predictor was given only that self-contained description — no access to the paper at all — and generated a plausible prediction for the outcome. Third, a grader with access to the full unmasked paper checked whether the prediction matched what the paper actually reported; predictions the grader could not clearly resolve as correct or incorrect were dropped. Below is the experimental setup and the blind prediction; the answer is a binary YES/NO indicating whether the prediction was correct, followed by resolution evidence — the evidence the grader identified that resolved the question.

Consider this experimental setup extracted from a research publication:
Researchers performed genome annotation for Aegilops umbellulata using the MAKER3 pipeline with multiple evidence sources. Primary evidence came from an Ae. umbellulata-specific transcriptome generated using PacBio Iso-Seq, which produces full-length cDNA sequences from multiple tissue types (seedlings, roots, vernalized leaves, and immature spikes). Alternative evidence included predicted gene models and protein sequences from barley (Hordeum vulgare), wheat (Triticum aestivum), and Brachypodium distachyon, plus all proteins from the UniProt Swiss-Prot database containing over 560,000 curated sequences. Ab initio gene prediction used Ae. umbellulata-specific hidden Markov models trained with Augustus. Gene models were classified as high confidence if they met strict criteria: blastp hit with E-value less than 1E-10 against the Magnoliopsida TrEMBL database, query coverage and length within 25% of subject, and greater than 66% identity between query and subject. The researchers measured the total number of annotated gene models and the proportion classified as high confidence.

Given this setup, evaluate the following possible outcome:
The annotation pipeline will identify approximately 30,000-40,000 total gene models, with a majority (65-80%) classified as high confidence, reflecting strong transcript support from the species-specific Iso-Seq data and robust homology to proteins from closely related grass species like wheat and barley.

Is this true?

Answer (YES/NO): NO